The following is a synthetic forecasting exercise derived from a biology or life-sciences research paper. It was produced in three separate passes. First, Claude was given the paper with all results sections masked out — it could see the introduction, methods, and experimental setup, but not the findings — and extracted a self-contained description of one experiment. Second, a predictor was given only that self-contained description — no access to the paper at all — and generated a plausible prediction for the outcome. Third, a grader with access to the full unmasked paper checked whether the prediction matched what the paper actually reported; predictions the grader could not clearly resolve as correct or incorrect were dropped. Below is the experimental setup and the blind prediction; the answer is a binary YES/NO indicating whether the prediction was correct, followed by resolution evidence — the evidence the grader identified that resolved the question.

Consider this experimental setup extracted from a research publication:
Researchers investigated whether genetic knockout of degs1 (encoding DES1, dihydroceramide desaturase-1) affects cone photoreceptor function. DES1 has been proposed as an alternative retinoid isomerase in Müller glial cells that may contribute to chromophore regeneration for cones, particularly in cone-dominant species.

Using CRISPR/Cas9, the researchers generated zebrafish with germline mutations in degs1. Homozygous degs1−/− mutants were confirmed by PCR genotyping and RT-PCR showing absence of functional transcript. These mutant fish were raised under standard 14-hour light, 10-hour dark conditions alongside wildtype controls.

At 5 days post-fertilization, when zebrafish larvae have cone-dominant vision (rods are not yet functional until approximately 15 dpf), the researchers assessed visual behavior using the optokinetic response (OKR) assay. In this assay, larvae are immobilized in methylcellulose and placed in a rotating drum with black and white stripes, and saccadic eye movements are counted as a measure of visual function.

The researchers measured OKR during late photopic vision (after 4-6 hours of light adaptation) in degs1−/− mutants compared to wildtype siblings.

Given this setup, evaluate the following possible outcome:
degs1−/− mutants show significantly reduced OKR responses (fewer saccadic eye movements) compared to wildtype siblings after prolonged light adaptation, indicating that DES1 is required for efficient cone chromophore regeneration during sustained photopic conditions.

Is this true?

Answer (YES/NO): NO